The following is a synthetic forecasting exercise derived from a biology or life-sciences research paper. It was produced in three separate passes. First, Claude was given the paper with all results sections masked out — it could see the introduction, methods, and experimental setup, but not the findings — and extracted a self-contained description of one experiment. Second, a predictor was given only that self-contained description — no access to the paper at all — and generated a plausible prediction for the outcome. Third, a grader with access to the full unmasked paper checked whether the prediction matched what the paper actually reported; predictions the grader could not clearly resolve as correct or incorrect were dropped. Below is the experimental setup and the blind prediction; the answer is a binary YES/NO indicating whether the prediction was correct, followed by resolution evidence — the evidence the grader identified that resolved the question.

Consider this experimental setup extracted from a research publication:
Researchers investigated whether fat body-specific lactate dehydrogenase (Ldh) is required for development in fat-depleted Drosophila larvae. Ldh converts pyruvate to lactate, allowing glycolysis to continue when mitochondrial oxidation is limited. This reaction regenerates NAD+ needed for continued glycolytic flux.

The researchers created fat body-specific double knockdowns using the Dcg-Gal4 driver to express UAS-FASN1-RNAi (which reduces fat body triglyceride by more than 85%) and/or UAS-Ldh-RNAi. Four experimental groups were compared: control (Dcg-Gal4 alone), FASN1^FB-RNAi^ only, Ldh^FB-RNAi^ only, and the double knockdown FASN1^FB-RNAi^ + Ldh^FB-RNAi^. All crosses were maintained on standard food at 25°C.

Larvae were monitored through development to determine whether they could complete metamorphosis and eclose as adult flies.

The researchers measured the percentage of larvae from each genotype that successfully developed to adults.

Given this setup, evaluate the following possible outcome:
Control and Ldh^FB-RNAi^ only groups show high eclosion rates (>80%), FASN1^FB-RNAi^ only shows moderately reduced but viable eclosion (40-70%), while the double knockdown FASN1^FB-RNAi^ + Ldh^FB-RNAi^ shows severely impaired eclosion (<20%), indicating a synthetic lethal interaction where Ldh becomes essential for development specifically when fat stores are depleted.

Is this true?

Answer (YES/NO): NO